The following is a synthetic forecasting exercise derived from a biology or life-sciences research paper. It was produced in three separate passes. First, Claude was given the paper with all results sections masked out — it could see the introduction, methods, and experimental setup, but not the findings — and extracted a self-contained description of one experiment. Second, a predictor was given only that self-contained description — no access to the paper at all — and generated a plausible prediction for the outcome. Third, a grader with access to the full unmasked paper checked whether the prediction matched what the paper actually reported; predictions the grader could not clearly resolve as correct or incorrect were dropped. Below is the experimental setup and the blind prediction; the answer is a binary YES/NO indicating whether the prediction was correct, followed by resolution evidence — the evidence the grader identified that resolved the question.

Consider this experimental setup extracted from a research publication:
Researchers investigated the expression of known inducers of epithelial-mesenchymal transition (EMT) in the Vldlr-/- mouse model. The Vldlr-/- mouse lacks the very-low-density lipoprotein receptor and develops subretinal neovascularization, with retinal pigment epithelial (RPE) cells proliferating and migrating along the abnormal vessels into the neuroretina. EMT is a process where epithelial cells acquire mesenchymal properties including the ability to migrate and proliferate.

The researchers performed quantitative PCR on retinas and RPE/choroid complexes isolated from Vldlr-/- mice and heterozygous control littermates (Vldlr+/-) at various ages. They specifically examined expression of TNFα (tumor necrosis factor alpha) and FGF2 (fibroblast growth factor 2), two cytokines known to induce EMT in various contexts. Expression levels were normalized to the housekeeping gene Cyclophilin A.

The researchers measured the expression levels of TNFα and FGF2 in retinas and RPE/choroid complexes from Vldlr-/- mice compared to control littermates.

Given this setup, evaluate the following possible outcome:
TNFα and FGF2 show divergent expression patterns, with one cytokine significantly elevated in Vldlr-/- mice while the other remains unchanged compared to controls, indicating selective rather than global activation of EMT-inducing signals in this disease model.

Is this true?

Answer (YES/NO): NO